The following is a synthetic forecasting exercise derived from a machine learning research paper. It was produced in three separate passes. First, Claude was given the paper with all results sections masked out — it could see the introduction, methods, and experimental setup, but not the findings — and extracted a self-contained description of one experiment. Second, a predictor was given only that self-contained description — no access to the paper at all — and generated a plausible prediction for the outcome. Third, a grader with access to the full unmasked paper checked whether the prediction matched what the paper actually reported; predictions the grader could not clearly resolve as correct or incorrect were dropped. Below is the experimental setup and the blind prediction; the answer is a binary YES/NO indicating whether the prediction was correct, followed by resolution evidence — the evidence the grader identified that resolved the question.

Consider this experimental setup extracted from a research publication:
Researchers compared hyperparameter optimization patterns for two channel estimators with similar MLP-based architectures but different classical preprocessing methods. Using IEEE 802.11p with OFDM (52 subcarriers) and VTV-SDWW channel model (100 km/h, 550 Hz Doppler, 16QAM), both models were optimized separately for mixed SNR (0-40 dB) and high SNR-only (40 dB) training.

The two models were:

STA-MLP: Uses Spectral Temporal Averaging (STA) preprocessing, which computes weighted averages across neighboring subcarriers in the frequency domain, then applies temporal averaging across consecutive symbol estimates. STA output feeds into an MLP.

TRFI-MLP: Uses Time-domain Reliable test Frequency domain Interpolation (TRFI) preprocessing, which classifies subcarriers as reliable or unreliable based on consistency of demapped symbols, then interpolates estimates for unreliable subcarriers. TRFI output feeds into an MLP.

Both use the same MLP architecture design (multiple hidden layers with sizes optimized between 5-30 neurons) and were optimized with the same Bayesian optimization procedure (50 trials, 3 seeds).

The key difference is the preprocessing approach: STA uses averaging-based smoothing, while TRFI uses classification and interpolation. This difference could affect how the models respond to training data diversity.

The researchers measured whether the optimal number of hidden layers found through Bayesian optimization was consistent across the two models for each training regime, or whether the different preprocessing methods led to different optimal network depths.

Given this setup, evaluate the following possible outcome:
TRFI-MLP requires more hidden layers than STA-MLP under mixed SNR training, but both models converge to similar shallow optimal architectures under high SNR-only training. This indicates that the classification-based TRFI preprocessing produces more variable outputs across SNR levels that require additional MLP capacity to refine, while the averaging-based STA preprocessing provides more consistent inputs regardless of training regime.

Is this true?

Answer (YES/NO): NO